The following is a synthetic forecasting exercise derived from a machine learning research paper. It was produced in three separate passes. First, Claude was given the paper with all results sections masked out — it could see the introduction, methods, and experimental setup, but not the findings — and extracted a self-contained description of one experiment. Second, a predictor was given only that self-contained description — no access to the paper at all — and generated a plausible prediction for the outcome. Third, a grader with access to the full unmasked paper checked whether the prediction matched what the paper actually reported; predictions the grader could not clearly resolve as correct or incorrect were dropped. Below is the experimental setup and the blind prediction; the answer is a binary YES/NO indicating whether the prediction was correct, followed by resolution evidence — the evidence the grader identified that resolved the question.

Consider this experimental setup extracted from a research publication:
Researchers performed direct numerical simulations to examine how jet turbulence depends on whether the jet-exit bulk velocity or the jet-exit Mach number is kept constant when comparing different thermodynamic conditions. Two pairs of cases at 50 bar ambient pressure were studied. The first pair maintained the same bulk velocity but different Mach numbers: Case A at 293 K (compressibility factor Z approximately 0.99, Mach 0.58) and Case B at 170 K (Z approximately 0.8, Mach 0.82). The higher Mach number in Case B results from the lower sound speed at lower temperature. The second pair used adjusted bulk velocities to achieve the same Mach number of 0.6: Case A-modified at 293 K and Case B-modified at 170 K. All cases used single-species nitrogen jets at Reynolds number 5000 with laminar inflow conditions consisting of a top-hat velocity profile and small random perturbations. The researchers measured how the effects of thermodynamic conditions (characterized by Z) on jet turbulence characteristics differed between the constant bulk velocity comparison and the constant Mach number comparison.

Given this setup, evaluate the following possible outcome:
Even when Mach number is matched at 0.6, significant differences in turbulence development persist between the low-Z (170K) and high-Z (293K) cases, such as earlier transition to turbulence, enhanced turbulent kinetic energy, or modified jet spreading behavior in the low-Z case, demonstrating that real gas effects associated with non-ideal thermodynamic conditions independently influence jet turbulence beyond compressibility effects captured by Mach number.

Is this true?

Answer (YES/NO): YES